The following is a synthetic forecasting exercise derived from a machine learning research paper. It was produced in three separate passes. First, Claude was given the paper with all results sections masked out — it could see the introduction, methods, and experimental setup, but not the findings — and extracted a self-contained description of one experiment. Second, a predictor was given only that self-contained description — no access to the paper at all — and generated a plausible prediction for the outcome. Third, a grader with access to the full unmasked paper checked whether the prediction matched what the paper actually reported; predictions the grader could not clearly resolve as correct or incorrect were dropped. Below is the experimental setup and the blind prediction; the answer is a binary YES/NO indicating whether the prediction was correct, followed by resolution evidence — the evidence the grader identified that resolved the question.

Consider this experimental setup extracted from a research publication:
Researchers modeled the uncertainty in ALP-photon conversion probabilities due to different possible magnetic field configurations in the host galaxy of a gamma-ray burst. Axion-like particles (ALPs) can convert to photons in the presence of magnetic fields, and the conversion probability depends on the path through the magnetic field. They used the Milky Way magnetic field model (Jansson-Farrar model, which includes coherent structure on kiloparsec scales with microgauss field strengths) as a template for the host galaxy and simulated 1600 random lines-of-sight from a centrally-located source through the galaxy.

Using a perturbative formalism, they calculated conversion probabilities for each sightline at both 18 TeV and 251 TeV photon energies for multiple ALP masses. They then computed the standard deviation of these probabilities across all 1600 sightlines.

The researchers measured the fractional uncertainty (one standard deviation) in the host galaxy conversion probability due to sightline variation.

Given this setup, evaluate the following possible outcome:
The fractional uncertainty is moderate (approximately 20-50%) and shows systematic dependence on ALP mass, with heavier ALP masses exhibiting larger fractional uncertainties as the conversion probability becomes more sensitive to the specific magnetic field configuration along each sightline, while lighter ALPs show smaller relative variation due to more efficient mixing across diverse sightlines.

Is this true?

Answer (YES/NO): NO